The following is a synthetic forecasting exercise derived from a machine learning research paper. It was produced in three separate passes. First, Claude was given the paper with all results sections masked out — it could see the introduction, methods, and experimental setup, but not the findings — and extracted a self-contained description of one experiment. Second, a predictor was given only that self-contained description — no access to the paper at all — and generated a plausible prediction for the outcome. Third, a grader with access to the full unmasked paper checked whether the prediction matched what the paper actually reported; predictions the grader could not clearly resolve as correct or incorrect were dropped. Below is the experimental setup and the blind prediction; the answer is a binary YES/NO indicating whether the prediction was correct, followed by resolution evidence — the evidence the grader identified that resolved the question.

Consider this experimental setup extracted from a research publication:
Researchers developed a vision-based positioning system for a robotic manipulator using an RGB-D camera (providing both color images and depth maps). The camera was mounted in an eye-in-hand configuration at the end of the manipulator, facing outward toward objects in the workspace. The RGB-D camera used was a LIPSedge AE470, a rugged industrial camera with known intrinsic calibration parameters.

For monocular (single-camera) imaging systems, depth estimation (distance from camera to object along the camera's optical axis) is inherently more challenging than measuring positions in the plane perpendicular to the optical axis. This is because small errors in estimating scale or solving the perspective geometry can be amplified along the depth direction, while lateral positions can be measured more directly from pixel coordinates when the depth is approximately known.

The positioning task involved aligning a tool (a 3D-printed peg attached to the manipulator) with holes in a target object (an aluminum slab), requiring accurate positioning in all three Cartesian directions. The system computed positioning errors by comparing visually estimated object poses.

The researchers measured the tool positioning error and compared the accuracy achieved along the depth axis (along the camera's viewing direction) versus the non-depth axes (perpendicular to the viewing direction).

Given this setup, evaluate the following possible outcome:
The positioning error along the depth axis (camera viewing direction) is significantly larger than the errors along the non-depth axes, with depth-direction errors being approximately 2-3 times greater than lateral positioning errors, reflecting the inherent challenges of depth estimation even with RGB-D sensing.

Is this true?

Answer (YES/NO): NO